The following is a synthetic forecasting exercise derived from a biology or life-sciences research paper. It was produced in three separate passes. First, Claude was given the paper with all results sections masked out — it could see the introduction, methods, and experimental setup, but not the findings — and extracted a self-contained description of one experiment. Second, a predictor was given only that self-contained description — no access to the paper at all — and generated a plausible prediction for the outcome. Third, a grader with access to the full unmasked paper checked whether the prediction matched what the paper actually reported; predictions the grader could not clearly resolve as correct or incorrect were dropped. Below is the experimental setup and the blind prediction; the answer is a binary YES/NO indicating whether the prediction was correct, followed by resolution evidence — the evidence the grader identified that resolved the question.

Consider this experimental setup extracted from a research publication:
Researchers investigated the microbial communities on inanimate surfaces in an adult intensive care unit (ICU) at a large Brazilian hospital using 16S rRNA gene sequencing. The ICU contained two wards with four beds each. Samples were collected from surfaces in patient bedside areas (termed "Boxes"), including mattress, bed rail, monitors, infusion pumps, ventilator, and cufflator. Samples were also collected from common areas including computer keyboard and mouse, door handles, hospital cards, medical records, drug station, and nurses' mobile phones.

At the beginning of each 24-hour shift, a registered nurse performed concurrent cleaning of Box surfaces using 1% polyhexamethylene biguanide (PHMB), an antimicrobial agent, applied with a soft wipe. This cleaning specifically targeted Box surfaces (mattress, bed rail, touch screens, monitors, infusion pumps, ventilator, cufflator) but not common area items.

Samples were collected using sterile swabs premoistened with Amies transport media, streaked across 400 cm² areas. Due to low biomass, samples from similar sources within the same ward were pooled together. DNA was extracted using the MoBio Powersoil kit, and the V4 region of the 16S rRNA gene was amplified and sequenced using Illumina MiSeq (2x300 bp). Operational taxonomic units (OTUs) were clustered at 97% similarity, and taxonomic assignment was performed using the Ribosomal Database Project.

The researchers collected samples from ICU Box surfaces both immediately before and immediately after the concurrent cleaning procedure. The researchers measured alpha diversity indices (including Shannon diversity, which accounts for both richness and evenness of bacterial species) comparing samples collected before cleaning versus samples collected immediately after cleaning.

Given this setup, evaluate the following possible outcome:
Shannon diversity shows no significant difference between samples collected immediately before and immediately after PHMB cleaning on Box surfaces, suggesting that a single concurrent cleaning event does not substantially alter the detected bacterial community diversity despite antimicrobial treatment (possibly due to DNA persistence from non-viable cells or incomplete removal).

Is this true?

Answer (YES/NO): NO